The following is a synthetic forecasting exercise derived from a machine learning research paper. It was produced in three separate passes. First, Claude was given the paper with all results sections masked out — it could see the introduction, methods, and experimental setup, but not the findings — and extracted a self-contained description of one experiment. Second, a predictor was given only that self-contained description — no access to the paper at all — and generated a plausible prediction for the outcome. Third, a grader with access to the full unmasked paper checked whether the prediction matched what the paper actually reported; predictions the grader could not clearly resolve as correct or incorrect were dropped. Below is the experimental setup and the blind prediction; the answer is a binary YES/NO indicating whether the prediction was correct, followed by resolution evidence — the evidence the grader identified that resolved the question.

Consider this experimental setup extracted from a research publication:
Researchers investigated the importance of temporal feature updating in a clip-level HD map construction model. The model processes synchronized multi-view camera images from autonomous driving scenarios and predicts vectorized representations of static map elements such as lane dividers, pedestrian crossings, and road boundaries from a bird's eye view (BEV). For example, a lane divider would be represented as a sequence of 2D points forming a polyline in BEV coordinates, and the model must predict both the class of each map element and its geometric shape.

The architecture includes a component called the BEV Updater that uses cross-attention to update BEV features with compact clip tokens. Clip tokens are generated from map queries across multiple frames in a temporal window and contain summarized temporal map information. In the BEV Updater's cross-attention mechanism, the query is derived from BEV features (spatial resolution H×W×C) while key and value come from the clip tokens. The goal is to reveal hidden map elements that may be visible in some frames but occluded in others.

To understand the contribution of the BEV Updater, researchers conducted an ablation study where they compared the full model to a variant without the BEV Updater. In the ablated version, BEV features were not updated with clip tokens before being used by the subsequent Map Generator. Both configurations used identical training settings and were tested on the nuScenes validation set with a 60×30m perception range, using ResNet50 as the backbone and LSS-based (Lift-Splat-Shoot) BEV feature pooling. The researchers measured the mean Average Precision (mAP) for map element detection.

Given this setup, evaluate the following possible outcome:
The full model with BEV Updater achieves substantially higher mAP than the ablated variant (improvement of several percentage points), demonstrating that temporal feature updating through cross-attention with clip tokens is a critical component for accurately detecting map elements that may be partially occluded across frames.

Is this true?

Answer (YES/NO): YES